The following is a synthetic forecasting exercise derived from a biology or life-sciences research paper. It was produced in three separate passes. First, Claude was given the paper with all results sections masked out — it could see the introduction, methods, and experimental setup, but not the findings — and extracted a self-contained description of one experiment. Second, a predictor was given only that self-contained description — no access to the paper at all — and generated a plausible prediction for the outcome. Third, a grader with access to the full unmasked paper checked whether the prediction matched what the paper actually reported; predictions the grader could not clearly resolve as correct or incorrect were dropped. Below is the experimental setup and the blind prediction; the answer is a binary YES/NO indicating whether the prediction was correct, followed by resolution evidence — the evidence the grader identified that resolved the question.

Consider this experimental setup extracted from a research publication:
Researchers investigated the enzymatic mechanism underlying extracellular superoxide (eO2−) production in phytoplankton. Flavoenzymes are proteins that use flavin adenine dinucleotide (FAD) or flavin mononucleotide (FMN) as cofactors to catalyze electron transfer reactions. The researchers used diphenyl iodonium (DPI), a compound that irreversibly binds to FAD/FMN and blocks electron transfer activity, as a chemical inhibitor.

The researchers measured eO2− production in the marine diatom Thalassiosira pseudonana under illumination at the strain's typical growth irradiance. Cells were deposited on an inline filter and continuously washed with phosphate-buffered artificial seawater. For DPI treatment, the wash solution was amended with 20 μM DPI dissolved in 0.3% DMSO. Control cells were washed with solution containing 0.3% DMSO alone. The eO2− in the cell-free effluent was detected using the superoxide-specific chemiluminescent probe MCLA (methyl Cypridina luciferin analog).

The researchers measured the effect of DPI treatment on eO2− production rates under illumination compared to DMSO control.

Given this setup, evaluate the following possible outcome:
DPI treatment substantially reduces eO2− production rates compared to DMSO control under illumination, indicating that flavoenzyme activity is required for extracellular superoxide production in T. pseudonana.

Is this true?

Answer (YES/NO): YES